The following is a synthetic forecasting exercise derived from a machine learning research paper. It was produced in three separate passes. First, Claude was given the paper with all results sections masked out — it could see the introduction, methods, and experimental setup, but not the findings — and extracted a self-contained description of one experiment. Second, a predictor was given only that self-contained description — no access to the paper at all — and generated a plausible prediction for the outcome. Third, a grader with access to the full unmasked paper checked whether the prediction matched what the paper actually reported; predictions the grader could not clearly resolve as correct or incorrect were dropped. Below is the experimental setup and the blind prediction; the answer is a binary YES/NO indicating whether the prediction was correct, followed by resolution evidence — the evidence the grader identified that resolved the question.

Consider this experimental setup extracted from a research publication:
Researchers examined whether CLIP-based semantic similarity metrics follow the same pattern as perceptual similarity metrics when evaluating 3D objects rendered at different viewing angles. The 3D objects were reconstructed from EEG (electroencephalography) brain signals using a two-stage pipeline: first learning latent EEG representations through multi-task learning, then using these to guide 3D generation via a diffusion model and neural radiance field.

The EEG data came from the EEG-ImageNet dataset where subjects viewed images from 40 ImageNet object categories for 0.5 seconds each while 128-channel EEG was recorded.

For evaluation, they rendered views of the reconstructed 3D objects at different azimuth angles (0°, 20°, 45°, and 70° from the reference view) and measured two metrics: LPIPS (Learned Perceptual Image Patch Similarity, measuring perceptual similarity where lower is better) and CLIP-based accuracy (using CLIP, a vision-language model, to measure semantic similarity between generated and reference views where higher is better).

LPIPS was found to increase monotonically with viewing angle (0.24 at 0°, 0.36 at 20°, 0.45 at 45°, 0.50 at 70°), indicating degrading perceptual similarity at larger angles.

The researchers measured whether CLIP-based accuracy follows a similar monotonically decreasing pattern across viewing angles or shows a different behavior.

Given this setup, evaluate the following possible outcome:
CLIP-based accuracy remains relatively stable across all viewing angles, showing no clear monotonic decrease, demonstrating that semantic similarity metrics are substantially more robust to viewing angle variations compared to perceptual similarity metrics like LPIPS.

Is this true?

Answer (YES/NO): YES